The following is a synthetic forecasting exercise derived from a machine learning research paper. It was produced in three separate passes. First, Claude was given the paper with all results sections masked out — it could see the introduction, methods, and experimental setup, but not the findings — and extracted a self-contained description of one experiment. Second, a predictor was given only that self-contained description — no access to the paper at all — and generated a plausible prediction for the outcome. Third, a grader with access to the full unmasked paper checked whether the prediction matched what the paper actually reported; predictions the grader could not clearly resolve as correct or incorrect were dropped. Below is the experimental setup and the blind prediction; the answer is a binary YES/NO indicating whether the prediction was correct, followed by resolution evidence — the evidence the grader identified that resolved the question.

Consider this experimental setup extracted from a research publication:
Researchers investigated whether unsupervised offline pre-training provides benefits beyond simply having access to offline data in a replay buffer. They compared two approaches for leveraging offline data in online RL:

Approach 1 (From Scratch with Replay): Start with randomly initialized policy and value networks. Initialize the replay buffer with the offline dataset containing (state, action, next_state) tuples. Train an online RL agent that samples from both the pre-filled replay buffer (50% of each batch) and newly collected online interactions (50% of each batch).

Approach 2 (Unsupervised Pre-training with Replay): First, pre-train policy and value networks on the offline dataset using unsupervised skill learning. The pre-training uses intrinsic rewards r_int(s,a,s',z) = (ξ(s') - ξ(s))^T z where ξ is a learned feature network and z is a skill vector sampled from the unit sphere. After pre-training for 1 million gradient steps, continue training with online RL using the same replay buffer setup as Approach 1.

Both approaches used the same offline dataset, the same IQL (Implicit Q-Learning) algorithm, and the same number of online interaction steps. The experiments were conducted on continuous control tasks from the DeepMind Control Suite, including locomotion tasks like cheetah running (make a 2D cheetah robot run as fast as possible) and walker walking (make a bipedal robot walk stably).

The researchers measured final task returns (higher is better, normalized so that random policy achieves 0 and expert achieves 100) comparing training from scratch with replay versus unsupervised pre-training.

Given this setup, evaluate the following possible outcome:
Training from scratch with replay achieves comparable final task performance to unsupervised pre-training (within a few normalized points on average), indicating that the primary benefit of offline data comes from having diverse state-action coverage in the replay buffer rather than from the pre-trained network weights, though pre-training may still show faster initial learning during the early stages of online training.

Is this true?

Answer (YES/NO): NO